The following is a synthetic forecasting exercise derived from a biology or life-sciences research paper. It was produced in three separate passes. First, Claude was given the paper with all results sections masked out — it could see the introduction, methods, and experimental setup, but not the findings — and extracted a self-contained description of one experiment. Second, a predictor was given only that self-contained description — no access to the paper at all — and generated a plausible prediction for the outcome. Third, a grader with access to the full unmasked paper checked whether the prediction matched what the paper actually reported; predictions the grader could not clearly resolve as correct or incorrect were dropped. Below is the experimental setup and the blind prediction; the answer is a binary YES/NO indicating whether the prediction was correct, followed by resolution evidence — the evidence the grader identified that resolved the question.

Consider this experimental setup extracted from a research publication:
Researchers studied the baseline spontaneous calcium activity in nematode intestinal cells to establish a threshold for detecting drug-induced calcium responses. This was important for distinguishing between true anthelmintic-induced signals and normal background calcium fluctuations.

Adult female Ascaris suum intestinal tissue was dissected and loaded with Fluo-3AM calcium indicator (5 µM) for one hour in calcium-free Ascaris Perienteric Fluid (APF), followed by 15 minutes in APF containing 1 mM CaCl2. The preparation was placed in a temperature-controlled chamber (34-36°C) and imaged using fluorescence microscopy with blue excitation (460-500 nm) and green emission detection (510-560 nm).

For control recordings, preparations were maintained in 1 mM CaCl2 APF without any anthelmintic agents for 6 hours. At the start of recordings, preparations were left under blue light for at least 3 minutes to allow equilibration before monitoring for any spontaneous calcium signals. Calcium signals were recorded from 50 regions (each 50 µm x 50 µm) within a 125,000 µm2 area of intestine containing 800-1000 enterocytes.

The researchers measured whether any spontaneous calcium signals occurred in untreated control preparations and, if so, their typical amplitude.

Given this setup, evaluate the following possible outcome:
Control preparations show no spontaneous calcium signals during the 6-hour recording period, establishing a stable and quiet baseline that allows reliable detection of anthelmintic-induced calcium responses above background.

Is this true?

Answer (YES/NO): NO